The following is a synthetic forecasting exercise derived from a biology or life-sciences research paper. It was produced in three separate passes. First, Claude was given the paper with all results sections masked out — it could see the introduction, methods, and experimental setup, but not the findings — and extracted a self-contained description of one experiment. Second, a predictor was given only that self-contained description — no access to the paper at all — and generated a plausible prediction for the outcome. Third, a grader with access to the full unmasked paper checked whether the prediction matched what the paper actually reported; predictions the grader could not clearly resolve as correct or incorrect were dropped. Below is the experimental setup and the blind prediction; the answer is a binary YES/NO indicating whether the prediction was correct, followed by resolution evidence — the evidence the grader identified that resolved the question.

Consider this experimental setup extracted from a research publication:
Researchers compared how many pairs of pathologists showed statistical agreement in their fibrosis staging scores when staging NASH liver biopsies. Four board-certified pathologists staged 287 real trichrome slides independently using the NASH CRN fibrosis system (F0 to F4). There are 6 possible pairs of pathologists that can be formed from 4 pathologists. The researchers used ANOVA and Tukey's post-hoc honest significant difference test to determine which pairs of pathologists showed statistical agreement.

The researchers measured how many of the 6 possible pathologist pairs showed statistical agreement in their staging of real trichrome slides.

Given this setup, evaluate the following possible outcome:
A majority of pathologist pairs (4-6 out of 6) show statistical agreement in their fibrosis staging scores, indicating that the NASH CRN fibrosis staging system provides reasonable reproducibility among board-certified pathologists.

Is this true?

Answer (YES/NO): NO